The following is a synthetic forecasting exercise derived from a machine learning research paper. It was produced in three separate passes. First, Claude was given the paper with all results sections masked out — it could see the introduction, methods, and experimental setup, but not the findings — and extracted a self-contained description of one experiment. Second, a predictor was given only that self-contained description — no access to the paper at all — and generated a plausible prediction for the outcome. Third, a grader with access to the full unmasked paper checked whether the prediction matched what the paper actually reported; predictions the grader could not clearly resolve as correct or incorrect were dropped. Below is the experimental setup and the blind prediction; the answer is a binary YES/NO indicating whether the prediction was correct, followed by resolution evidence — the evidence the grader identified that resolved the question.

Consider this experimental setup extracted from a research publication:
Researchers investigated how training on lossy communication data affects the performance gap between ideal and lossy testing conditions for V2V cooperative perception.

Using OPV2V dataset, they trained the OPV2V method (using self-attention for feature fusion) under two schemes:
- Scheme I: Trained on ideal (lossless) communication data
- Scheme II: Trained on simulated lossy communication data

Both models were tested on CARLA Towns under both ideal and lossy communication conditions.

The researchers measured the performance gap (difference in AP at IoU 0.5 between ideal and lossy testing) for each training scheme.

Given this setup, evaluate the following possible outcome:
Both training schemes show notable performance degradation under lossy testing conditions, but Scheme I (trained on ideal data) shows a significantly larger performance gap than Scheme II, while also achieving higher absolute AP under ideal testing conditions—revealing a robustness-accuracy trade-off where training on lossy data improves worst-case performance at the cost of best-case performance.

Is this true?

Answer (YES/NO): YES